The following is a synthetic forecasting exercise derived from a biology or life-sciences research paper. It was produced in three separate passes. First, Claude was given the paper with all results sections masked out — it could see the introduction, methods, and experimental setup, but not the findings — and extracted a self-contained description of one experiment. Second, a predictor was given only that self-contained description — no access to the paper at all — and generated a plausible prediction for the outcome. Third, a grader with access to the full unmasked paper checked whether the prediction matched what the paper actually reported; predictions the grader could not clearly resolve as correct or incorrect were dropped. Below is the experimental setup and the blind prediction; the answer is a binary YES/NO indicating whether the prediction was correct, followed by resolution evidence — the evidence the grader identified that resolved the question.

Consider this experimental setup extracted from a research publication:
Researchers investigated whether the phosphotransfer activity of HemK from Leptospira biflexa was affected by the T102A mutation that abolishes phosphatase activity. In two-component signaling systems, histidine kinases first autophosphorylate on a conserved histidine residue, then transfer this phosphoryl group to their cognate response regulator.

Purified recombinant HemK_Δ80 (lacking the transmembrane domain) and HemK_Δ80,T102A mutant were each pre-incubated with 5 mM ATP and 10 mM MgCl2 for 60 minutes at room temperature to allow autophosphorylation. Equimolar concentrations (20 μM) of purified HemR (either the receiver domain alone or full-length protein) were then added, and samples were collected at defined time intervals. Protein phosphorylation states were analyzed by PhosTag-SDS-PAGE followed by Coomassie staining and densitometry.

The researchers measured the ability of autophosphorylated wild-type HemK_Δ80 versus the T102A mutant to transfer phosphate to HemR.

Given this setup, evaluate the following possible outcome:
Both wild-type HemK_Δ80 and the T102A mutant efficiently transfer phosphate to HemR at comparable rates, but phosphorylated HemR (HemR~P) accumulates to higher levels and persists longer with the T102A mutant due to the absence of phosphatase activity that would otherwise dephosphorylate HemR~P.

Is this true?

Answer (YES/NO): NO